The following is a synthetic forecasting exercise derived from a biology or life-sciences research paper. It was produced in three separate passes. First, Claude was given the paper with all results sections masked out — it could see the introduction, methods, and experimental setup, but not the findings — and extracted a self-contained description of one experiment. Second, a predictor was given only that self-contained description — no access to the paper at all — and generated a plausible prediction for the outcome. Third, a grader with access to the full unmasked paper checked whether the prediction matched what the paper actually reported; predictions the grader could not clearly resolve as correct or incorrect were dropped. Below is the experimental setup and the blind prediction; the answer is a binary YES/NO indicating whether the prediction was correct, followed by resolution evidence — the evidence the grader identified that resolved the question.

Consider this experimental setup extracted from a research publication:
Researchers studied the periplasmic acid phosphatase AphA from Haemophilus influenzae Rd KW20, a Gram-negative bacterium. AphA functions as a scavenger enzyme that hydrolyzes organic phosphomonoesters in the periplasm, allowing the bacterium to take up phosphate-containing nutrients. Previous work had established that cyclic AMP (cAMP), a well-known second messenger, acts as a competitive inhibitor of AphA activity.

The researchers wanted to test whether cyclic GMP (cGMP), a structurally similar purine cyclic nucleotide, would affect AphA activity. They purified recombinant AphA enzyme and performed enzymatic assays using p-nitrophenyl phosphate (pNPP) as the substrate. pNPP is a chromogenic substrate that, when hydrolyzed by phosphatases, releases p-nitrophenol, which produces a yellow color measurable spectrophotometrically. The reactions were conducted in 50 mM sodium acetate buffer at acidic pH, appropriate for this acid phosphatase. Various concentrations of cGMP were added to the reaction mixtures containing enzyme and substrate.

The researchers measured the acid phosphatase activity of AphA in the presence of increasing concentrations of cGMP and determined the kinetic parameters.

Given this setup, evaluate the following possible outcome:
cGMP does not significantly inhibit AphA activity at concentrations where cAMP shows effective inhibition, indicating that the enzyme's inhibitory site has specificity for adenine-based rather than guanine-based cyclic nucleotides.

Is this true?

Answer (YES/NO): NO